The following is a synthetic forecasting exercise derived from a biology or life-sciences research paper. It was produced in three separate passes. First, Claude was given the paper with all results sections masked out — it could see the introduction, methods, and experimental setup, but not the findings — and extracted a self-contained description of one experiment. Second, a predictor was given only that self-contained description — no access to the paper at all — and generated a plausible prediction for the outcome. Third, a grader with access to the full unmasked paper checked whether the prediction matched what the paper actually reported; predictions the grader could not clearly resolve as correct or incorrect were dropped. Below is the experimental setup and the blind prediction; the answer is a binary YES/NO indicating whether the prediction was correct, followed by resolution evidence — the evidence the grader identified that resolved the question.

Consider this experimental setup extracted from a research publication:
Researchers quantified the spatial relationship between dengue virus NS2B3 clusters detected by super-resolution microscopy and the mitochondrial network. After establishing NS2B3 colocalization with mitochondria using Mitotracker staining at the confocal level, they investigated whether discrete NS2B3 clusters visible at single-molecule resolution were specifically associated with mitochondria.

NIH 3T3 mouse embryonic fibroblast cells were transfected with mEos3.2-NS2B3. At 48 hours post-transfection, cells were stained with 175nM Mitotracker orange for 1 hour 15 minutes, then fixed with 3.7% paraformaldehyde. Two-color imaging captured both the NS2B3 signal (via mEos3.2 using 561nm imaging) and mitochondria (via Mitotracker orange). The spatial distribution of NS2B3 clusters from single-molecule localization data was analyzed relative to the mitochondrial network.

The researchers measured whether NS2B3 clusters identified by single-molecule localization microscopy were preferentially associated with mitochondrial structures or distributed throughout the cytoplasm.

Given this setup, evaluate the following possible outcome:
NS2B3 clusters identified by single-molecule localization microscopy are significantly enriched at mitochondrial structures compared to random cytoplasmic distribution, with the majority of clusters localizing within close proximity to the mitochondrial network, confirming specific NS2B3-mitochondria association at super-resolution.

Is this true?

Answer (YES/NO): YES